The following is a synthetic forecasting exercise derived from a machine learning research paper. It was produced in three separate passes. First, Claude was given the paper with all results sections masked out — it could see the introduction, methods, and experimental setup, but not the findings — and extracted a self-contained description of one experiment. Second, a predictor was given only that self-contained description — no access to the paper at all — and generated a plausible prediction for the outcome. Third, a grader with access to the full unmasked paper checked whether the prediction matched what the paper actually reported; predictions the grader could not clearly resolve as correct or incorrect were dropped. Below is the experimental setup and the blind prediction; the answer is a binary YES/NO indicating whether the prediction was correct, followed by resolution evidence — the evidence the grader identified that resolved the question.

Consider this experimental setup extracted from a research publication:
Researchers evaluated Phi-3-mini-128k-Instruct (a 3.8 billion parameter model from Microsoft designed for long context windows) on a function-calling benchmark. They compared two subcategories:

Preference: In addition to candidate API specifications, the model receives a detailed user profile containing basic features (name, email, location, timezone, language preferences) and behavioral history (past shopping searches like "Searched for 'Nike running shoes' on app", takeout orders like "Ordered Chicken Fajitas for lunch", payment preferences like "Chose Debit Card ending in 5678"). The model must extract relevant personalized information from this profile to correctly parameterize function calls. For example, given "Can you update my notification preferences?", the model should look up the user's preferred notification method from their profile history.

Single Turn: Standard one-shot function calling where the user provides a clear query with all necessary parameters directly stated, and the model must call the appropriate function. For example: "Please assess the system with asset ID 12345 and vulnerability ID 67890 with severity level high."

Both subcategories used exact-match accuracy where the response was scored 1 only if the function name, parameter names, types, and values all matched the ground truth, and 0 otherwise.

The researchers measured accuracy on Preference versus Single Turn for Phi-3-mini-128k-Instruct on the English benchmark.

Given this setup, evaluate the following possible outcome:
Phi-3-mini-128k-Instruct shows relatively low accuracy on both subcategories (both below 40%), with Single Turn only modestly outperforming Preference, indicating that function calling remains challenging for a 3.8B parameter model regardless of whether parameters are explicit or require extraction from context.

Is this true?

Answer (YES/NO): NO